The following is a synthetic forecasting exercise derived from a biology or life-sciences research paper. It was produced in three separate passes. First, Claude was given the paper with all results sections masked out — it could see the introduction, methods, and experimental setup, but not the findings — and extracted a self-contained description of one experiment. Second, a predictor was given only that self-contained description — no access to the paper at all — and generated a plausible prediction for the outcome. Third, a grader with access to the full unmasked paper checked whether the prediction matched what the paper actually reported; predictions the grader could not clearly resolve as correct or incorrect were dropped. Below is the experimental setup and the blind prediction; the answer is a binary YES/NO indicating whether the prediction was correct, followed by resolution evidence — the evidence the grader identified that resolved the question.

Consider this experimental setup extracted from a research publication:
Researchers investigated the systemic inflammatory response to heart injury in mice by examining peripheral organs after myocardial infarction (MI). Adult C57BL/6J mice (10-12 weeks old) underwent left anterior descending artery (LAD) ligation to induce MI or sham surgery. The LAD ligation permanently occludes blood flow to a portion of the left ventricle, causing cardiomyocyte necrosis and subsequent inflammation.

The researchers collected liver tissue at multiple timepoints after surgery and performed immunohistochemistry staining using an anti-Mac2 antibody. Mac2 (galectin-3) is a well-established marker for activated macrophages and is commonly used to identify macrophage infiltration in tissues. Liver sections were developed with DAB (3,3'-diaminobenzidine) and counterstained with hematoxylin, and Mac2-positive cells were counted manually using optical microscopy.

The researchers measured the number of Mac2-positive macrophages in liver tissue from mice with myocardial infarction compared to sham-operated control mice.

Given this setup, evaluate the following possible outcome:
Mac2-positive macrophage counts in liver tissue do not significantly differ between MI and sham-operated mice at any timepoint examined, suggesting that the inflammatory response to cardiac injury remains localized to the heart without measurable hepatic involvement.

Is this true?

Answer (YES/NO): NO